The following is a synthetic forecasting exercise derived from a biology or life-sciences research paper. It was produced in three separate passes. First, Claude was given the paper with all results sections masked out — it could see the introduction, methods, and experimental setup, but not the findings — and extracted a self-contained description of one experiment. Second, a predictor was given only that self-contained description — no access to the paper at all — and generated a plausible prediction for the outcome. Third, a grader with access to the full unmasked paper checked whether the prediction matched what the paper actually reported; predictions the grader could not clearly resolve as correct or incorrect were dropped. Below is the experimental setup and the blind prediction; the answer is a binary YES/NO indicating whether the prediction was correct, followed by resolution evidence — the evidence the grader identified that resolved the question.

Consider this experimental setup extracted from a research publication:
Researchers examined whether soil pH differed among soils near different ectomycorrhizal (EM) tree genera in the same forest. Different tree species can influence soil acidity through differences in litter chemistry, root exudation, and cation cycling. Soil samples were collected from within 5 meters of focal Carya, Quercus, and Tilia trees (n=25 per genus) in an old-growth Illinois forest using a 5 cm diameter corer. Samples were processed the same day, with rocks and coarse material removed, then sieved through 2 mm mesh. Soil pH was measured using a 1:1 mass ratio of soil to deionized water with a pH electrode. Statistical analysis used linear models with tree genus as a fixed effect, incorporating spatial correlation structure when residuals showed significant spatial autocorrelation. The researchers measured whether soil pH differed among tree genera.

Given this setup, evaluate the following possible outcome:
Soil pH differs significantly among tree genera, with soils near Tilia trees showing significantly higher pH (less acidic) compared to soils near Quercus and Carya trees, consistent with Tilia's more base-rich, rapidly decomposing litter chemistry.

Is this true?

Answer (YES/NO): NO